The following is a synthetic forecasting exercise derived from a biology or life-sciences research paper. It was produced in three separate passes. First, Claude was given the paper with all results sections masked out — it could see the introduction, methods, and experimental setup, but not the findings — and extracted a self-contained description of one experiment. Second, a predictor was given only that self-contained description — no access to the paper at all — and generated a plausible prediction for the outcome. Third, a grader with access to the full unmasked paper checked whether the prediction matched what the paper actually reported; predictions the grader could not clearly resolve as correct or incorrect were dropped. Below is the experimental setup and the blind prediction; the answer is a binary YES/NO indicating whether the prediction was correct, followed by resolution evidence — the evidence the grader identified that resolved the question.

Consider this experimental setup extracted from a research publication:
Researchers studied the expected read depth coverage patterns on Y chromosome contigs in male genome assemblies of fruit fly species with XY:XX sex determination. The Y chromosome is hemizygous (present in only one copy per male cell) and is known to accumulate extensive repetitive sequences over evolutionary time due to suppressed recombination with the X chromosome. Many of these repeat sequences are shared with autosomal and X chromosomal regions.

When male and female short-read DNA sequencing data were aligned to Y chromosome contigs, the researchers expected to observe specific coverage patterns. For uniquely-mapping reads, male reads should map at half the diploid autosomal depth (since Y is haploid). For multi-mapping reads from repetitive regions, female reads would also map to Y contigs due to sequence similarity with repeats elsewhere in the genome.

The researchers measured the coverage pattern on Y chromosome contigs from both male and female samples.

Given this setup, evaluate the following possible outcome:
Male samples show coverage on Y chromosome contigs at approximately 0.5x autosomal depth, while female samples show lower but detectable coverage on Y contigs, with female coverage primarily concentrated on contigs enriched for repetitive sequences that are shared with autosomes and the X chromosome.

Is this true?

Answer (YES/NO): YES